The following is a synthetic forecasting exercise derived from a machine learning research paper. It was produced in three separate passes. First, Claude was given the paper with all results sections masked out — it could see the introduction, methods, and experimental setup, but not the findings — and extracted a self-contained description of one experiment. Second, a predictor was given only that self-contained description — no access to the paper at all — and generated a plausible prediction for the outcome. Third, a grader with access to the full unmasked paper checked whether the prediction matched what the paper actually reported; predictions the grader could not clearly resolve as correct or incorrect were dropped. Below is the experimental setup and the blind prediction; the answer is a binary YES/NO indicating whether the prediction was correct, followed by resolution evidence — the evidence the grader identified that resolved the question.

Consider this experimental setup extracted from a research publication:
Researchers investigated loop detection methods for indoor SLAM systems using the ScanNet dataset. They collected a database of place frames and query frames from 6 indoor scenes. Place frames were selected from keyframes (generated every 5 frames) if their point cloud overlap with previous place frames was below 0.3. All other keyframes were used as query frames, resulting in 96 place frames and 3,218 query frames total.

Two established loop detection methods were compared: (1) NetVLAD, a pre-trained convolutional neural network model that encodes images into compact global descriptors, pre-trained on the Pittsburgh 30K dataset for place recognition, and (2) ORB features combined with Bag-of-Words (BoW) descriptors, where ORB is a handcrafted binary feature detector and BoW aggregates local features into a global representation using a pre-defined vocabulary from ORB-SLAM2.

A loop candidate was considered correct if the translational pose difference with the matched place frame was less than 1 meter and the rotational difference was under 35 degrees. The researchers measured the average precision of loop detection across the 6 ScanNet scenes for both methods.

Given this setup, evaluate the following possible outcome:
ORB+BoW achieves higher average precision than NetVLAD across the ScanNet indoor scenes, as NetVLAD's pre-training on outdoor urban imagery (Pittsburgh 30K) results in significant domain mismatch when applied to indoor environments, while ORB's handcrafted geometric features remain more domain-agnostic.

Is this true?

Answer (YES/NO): YES